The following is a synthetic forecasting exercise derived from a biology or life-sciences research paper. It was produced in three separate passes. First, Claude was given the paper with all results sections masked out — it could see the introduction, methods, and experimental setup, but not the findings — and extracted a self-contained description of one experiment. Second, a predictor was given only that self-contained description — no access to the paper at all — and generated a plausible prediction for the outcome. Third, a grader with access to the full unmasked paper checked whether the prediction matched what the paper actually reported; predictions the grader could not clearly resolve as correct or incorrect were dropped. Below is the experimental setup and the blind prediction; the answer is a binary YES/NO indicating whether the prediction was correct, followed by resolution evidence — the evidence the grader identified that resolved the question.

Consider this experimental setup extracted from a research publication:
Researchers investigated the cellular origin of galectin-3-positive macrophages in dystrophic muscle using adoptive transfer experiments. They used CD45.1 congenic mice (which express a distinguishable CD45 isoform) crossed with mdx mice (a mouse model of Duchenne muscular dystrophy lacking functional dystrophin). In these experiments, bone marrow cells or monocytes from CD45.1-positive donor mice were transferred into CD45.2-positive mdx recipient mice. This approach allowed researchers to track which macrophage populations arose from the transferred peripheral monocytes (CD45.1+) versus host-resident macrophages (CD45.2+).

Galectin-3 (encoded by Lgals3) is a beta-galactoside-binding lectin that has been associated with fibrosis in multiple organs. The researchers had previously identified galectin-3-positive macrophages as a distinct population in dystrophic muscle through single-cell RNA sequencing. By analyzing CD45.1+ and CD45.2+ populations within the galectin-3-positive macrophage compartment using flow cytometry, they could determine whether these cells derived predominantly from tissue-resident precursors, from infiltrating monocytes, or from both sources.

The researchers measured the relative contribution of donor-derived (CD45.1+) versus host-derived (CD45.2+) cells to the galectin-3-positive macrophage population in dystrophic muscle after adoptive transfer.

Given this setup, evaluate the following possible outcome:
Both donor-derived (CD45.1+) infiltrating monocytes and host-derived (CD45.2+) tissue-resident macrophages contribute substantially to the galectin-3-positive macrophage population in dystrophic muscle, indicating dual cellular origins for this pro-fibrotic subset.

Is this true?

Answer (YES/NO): YES